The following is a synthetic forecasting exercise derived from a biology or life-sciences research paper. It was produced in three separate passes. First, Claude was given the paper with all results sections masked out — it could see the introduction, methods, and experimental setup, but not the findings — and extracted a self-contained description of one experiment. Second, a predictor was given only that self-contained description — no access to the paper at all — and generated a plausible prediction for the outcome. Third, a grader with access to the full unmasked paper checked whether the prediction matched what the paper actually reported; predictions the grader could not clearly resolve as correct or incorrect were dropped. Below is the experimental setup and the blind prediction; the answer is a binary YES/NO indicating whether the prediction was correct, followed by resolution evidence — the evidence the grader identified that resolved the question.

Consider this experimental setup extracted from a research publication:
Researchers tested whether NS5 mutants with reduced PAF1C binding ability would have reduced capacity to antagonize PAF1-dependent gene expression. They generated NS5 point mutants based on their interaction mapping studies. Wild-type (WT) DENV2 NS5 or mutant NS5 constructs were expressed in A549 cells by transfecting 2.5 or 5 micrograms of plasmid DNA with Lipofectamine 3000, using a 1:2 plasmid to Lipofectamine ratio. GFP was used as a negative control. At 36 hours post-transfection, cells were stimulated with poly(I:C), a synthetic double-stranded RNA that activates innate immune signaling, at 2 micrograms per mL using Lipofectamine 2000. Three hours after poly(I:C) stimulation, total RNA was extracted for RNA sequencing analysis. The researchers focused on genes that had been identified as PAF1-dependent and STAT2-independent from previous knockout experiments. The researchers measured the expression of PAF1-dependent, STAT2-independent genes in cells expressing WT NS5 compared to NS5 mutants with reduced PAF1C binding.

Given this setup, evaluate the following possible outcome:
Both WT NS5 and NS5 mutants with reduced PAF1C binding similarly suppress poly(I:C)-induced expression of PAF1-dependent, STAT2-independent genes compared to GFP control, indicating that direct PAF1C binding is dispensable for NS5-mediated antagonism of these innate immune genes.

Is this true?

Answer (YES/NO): NO